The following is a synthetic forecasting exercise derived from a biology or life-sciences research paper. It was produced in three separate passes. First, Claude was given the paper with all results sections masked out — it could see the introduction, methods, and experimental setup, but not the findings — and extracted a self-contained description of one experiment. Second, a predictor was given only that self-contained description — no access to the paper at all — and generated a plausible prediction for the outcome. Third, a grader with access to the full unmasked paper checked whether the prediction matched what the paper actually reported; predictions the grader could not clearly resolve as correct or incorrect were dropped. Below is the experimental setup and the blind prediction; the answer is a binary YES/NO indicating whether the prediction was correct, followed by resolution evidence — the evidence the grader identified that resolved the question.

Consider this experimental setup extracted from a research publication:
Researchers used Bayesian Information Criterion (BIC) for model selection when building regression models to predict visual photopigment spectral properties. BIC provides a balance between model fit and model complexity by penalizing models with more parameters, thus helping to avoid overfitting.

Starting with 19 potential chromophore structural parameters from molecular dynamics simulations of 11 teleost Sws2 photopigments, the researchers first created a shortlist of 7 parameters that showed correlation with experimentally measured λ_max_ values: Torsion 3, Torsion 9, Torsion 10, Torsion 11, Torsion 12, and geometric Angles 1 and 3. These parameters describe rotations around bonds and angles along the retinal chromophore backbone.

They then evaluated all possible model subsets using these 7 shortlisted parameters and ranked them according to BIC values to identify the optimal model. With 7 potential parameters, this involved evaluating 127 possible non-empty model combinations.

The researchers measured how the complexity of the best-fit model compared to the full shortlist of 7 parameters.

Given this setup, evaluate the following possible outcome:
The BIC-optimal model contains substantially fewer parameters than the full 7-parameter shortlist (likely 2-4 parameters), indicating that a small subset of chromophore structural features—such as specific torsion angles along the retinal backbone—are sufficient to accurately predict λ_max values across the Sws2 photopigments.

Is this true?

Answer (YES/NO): YES